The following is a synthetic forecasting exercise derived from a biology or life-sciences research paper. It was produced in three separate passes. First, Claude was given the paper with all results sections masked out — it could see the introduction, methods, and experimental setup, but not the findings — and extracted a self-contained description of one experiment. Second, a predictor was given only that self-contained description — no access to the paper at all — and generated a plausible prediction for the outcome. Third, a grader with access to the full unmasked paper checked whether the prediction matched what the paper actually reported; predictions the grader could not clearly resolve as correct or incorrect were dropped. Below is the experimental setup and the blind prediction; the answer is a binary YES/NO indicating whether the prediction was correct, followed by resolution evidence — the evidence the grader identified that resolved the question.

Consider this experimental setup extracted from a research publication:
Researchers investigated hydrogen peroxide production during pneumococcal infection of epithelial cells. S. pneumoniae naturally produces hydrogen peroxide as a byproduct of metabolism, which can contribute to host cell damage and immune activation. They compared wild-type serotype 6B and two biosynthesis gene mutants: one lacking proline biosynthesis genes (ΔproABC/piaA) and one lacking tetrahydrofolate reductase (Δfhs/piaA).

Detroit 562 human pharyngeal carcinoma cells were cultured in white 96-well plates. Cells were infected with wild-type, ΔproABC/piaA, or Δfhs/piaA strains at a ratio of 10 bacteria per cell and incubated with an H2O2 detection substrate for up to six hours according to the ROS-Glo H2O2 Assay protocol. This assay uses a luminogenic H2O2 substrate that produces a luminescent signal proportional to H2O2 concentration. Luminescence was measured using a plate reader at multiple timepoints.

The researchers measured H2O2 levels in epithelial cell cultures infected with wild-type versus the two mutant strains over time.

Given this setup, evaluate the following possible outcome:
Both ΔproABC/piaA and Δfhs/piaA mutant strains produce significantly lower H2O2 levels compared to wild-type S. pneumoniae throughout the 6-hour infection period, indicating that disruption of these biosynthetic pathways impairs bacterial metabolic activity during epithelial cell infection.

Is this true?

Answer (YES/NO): NO